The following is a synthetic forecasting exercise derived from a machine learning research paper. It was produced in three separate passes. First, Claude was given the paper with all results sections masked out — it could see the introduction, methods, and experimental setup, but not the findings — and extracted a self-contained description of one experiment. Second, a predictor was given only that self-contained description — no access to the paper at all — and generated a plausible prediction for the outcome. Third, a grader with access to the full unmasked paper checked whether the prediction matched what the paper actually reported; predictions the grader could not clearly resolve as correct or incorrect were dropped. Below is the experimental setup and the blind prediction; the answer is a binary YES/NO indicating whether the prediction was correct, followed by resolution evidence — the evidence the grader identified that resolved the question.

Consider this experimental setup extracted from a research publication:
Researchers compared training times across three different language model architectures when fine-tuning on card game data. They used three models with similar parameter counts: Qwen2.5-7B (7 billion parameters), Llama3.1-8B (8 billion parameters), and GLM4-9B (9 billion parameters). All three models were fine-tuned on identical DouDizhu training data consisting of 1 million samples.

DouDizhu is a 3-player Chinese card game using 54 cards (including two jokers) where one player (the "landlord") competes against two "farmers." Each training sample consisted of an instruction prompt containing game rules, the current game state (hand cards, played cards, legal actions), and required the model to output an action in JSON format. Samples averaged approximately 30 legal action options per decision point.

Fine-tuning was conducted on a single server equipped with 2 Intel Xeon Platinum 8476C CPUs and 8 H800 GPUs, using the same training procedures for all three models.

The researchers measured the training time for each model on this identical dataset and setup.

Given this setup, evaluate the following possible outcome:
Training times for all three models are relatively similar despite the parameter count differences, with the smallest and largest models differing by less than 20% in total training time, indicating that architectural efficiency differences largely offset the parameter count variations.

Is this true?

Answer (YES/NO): NO